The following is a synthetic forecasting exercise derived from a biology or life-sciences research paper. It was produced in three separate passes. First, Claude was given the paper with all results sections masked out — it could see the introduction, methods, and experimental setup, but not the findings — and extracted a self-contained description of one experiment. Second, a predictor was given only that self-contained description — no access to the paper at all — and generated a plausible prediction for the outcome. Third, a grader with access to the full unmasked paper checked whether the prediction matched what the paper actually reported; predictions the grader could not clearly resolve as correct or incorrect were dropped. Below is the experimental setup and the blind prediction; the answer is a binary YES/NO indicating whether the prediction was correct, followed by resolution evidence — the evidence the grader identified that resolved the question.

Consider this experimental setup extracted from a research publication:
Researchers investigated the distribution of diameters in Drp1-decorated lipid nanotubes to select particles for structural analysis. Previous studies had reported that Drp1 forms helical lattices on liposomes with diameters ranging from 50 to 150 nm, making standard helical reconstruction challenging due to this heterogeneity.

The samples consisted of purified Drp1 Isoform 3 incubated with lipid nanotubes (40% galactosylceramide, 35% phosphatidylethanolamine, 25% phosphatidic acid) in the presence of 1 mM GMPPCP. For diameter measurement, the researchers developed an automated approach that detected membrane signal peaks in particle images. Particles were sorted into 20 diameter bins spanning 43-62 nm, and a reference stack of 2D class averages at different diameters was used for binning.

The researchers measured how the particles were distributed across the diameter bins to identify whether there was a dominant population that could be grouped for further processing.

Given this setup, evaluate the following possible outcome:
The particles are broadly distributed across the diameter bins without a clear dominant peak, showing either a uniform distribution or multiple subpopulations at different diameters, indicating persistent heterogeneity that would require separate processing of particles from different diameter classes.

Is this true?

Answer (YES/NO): NO